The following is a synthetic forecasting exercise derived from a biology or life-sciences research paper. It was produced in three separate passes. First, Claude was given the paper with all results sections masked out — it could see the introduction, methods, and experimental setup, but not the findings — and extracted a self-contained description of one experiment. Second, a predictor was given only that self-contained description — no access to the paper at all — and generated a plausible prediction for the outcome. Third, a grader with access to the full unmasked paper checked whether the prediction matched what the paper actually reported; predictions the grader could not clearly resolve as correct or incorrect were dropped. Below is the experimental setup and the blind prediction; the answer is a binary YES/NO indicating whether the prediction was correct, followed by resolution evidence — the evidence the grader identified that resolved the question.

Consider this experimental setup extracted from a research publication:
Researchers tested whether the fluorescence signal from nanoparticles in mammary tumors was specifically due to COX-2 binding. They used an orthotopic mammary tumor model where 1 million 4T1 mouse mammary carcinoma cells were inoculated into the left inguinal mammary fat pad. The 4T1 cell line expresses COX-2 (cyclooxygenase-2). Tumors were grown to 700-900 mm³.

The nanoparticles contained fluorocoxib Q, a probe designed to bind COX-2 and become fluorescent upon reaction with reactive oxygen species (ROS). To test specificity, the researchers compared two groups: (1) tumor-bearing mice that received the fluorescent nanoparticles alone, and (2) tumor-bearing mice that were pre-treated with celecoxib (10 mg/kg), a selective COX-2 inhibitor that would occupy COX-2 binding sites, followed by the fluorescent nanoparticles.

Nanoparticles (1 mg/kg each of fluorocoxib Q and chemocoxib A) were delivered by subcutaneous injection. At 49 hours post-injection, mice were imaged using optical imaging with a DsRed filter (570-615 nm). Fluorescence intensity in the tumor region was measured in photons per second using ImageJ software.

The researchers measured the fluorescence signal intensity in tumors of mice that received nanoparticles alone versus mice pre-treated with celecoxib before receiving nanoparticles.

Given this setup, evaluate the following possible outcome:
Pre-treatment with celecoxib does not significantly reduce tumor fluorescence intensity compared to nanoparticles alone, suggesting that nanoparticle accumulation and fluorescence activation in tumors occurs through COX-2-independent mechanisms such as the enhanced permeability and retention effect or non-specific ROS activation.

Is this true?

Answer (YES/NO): NO